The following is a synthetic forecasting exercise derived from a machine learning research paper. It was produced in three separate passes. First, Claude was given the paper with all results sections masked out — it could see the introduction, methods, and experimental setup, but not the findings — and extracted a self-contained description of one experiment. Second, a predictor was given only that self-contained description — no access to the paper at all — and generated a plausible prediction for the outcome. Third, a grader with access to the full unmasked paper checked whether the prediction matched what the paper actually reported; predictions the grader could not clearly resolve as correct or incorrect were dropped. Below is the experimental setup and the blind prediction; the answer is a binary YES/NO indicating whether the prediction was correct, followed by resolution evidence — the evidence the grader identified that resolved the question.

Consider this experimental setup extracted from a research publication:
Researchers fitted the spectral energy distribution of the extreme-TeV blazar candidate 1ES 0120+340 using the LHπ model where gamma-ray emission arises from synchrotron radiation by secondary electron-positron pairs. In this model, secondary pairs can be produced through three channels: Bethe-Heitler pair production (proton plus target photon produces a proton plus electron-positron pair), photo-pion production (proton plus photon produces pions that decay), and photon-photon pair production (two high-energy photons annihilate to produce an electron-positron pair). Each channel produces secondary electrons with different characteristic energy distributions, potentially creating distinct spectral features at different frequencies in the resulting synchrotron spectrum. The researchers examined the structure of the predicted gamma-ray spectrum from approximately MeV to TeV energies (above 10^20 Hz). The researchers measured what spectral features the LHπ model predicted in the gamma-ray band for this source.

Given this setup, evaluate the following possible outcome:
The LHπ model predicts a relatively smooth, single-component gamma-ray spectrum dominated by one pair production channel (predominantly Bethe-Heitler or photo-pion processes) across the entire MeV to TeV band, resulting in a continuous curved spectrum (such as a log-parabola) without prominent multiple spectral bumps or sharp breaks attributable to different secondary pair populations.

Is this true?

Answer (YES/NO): NO